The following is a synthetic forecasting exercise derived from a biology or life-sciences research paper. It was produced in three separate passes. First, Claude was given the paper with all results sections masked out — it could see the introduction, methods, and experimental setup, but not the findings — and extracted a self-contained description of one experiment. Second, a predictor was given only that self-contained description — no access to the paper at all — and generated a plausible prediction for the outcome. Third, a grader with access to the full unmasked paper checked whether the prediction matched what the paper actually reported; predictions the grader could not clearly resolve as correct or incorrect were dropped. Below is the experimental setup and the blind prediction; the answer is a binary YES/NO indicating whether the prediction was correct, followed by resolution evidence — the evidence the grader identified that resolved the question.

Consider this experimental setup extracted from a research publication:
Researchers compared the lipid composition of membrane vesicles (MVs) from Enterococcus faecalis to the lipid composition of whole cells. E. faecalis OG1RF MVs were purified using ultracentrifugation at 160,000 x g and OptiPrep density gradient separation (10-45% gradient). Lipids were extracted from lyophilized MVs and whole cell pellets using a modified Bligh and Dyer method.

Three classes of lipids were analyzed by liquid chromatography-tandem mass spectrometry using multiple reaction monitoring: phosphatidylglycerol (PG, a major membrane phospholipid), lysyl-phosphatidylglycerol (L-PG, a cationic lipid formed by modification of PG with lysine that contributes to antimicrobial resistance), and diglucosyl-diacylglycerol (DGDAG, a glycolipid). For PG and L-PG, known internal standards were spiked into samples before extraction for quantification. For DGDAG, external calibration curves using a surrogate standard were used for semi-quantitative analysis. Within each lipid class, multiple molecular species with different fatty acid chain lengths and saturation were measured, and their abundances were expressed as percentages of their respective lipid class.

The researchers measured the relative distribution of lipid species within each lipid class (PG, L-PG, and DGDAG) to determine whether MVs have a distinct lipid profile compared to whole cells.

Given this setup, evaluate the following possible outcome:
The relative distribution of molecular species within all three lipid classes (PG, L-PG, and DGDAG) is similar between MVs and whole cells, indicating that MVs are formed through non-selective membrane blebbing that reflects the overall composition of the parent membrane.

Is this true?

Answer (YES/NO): NO